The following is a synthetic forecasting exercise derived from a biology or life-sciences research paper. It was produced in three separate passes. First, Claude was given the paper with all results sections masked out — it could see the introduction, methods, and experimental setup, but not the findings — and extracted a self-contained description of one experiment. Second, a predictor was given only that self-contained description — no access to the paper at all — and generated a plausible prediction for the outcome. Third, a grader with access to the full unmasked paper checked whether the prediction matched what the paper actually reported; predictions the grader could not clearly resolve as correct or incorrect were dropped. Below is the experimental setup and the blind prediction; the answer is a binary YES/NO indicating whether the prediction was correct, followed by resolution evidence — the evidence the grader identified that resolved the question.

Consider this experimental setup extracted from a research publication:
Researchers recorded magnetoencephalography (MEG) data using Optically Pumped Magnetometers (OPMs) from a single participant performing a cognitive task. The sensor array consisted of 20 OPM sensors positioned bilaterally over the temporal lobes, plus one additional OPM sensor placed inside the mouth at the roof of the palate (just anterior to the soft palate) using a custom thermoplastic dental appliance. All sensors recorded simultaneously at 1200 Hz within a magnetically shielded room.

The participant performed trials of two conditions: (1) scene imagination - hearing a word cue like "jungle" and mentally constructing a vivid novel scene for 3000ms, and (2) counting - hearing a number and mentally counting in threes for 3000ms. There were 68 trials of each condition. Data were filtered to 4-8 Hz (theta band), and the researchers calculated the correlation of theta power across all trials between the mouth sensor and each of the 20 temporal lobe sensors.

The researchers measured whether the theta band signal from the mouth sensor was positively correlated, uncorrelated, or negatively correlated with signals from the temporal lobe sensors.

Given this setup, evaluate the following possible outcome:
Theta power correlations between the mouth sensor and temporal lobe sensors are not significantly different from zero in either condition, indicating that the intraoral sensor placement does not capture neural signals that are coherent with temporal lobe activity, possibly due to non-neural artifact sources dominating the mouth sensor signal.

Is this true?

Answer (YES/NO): NO